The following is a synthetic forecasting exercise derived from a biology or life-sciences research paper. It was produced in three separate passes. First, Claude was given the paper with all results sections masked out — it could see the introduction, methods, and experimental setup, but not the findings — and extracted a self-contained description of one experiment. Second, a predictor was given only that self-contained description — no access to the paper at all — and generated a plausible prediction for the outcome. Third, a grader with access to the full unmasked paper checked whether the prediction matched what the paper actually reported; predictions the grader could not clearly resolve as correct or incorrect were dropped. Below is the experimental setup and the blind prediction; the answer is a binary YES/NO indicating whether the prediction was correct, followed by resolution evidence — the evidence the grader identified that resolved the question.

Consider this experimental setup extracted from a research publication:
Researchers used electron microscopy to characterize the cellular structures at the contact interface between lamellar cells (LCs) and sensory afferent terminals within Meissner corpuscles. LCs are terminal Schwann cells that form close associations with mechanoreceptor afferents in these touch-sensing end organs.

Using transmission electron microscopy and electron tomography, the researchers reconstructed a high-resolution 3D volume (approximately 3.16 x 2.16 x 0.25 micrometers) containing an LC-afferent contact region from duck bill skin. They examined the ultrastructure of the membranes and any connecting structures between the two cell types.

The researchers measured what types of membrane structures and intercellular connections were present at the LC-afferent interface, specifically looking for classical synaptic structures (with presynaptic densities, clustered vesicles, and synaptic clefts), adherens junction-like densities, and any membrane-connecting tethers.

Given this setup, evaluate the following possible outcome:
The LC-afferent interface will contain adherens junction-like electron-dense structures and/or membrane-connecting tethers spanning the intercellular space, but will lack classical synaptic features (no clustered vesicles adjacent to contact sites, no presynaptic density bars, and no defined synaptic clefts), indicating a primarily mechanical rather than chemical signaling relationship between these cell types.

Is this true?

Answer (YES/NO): NO